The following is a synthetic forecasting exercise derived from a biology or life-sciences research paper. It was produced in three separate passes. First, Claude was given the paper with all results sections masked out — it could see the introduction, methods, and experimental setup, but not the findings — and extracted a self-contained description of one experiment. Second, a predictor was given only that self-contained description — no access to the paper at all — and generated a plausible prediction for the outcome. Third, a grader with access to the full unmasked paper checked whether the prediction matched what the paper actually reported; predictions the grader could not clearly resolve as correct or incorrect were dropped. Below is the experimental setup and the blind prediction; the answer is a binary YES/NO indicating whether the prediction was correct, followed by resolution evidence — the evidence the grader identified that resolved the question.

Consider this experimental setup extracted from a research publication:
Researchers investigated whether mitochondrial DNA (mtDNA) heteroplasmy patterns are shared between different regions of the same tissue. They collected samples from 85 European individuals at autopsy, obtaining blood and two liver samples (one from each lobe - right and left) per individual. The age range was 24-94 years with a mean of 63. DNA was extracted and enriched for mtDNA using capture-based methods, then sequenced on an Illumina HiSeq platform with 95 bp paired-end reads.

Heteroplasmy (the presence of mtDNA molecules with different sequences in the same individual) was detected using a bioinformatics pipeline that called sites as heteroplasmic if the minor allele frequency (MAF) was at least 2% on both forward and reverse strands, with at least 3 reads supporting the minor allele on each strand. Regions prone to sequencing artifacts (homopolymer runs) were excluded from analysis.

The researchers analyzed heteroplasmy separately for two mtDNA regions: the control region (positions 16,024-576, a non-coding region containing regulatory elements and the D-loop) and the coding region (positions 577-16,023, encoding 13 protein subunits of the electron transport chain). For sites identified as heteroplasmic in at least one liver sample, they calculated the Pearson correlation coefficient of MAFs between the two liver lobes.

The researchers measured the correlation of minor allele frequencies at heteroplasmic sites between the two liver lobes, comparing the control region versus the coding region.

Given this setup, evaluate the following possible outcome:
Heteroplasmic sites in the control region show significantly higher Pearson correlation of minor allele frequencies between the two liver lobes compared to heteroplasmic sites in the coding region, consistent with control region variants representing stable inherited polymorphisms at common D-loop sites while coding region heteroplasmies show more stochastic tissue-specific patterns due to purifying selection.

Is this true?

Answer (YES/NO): NO